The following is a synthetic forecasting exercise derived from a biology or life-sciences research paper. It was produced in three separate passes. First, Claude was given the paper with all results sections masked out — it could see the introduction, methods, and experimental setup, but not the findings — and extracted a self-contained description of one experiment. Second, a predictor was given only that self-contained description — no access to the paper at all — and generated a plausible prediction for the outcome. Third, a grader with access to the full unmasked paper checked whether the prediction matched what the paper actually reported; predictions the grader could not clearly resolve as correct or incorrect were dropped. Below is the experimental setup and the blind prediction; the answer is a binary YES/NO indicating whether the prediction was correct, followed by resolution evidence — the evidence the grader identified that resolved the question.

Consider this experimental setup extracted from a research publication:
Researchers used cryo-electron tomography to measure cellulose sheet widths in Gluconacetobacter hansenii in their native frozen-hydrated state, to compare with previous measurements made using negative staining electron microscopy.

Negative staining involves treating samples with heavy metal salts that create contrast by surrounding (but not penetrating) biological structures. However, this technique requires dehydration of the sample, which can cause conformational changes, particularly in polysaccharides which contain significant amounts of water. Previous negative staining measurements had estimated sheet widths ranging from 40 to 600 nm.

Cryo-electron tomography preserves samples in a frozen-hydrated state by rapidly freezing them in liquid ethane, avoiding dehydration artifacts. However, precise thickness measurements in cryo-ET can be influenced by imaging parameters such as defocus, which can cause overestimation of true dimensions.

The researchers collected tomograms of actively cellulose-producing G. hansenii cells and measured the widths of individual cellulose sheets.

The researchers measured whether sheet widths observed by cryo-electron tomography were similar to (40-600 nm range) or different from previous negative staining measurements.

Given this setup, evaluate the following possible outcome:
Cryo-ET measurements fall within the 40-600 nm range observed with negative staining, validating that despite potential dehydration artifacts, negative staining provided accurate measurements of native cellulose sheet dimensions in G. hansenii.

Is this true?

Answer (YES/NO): NO